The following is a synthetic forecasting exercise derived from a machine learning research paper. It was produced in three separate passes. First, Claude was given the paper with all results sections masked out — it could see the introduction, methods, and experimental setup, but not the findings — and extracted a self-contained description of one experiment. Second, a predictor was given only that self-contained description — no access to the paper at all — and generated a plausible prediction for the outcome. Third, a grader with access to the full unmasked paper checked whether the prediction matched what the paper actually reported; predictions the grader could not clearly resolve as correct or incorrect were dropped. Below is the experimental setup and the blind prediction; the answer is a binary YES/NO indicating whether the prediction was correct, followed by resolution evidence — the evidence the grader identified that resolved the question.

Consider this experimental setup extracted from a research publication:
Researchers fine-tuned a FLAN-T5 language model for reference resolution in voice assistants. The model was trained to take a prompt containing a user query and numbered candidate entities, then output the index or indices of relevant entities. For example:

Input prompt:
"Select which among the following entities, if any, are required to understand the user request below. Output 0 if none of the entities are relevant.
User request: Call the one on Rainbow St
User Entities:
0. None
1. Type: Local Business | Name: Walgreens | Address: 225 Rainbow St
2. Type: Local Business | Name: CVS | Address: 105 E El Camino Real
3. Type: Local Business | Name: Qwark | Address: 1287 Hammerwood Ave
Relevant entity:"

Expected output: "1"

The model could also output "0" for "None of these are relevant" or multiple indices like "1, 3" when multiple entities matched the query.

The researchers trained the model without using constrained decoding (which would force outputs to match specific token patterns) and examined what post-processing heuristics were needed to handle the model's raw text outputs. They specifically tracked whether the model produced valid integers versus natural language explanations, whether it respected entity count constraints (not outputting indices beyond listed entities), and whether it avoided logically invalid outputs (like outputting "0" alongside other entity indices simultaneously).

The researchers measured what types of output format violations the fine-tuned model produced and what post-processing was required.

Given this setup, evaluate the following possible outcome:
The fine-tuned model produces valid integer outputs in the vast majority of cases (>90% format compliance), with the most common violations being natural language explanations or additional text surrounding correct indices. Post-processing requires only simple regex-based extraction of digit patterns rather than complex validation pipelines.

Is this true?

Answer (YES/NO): NO